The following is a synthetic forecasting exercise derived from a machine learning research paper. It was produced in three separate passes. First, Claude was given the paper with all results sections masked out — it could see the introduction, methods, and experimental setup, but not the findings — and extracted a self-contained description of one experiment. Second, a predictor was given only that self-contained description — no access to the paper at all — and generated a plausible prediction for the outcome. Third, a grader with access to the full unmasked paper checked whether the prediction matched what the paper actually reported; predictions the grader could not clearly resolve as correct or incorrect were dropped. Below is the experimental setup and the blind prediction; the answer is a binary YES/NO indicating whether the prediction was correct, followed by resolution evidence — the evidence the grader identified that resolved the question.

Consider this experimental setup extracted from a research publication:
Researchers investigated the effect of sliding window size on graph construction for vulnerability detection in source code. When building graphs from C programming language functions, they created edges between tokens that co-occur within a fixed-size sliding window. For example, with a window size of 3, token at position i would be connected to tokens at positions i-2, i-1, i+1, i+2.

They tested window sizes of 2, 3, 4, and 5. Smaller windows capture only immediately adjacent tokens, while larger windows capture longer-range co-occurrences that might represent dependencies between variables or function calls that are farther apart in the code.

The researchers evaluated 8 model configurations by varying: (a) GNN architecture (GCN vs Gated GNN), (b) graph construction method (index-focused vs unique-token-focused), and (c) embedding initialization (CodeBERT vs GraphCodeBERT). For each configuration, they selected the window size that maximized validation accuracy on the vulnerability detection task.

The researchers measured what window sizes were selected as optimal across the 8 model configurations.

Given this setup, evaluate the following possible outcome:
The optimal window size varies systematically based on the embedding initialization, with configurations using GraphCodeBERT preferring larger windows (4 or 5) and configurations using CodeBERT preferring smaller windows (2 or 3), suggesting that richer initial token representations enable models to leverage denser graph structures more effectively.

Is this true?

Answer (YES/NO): NO